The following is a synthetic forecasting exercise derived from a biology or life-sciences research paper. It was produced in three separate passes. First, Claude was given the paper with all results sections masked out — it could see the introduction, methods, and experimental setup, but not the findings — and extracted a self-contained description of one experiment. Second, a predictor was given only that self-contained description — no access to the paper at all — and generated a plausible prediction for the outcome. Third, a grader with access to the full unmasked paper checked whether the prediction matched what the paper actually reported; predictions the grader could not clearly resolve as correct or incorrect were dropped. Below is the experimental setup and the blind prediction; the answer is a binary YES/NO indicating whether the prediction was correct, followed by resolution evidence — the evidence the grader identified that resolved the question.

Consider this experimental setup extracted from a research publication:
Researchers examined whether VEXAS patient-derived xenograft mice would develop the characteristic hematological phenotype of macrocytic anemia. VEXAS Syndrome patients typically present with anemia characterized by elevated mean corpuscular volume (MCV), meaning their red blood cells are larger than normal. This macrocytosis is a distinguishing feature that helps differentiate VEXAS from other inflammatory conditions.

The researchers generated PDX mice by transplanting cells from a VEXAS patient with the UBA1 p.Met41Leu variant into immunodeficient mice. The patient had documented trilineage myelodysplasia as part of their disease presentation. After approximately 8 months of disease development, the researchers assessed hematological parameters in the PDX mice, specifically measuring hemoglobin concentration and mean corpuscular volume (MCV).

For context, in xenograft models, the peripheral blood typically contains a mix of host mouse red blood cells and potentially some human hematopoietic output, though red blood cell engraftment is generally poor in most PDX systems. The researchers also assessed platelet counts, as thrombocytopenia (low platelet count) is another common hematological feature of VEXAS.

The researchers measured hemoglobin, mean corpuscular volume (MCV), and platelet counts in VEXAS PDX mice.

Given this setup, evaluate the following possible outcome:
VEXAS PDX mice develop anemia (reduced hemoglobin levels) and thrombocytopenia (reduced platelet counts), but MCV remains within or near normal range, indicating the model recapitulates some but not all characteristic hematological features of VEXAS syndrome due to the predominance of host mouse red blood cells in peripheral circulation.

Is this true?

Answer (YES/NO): NO